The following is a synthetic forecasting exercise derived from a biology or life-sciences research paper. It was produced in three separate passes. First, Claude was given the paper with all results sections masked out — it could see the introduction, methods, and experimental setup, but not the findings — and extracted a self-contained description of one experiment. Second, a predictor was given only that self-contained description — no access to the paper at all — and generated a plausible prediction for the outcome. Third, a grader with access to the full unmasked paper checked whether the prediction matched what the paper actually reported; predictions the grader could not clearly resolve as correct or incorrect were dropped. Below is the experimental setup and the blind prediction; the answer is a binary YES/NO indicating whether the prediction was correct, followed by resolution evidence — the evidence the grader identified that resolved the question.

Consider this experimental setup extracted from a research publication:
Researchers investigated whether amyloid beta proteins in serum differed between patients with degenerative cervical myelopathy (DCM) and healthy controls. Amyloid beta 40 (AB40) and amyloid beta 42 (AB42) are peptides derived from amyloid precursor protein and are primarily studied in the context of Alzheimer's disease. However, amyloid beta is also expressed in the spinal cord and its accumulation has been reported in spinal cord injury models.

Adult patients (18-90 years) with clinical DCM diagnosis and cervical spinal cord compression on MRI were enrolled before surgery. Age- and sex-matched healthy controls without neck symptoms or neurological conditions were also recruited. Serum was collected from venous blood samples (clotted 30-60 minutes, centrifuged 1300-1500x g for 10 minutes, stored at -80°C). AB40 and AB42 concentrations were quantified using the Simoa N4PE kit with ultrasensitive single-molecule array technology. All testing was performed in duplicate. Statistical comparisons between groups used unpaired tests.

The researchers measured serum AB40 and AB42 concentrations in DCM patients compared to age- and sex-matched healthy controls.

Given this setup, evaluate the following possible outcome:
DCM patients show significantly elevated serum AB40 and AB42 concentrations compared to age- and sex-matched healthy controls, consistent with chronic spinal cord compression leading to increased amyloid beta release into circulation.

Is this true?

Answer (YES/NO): NO